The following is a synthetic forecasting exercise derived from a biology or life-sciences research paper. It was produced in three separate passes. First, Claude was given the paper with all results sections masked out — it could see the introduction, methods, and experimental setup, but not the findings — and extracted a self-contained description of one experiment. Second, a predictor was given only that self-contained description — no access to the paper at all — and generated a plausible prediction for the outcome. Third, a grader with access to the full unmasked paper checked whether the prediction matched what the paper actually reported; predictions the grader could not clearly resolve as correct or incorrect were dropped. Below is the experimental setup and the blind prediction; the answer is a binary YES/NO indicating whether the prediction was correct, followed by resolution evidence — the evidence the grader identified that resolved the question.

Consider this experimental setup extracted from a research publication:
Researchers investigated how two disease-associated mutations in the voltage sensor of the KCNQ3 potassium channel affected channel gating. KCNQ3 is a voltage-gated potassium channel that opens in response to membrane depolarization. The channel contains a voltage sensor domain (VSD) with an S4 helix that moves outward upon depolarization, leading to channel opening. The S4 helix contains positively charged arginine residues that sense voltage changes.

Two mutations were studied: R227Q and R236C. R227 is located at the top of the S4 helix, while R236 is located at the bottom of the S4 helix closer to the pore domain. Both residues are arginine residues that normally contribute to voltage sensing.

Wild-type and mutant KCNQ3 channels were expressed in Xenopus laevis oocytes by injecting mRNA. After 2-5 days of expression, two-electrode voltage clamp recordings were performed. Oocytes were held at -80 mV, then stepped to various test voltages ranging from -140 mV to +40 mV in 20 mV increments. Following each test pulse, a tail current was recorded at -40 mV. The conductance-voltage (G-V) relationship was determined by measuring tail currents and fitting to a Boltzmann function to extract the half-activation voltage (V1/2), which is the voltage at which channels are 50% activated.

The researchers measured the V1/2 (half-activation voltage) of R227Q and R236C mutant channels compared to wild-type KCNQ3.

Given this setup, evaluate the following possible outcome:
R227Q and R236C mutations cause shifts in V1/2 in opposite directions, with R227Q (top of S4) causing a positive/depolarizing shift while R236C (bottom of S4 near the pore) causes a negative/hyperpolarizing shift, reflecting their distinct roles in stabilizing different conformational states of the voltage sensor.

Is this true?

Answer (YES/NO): NO